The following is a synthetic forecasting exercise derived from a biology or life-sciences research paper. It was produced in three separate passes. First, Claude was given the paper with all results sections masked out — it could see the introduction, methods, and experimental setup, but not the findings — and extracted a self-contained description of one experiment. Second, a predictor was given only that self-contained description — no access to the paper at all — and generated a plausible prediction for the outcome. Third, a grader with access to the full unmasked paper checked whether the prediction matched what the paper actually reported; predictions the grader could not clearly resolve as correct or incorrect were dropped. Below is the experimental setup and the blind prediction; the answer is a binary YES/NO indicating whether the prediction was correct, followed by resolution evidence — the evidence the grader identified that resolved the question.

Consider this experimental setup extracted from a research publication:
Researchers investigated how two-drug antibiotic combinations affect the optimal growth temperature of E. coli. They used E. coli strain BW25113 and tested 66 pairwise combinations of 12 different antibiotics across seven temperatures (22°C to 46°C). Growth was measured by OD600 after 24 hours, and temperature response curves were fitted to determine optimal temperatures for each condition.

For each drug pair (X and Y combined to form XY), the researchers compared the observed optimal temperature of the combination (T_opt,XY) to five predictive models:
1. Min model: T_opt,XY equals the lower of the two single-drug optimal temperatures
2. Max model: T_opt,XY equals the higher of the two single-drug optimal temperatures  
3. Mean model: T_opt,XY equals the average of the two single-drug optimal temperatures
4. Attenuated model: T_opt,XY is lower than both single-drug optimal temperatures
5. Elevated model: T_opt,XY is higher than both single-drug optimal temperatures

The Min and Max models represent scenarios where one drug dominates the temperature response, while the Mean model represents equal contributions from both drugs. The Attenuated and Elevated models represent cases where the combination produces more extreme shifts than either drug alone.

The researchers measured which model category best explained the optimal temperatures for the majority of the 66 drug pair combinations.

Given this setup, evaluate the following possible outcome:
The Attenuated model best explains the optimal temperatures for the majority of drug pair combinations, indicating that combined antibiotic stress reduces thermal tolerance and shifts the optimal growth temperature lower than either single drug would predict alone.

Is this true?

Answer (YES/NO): NO